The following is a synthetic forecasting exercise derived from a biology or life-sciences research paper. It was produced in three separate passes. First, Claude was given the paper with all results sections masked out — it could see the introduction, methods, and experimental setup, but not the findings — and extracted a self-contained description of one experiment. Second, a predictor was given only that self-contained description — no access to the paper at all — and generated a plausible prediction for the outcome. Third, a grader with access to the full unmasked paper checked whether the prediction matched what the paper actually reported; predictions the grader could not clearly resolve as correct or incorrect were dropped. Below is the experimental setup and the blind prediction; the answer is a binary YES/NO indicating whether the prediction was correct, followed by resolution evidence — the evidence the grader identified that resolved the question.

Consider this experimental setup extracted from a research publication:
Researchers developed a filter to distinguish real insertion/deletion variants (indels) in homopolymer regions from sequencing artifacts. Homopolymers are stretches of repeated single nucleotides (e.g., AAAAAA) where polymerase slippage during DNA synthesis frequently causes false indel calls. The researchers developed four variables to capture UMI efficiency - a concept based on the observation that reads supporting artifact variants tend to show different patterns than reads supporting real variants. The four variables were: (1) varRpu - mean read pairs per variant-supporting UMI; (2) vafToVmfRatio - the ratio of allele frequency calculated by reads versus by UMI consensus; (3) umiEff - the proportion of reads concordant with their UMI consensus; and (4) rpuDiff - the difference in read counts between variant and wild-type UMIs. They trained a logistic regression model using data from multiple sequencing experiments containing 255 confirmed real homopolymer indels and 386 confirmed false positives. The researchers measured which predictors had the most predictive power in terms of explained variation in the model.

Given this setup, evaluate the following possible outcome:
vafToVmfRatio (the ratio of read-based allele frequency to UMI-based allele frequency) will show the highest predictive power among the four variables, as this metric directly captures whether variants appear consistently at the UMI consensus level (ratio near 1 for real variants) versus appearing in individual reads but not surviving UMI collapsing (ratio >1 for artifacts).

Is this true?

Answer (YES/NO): NO